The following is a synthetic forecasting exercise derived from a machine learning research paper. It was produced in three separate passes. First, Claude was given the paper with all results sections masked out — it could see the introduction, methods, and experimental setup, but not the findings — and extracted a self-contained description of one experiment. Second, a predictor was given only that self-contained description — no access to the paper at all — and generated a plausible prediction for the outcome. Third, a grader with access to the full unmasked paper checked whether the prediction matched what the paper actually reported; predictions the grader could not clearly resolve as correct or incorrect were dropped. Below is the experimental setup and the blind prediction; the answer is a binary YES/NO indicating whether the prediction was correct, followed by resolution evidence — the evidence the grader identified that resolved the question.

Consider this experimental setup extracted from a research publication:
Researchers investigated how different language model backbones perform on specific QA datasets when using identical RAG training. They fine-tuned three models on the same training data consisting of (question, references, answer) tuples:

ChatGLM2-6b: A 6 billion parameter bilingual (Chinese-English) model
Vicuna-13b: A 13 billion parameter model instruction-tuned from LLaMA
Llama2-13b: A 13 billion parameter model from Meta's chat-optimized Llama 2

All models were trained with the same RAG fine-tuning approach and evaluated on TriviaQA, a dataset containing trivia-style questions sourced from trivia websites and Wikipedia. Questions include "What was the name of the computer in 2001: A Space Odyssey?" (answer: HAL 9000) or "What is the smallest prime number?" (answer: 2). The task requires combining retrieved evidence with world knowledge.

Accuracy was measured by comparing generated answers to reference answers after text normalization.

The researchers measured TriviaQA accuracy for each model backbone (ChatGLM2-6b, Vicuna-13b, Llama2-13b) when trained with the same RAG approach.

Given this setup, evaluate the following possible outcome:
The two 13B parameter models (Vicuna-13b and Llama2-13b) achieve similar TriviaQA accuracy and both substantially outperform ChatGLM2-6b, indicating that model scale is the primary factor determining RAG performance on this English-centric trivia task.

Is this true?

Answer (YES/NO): NO